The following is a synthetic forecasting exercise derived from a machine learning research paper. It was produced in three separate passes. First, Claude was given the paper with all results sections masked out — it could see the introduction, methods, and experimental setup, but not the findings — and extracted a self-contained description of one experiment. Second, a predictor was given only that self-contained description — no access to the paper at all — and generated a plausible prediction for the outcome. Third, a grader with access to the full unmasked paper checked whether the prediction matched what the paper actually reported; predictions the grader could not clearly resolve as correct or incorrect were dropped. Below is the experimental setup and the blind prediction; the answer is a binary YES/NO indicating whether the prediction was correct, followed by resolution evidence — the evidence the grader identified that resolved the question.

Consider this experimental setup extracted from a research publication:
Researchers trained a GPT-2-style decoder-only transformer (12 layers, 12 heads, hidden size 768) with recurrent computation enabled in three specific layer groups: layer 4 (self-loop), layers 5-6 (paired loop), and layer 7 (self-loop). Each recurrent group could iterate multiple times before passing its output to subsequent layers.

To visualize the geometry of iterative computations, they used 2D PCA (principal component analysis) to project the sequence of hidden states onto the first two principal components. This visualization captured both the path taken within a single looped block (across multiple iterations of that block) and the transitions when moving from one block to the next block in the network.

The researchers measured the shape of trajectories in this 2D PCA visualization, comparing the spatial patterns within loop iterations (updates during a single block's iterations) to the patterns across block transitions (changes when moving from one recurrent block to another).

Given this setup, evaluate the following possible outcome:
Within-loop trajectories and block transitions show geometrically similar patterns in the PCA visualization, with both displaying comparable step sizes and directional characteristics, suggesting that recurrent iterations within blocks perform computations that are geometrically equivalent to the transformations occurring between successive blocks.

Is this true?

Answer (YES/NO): NO